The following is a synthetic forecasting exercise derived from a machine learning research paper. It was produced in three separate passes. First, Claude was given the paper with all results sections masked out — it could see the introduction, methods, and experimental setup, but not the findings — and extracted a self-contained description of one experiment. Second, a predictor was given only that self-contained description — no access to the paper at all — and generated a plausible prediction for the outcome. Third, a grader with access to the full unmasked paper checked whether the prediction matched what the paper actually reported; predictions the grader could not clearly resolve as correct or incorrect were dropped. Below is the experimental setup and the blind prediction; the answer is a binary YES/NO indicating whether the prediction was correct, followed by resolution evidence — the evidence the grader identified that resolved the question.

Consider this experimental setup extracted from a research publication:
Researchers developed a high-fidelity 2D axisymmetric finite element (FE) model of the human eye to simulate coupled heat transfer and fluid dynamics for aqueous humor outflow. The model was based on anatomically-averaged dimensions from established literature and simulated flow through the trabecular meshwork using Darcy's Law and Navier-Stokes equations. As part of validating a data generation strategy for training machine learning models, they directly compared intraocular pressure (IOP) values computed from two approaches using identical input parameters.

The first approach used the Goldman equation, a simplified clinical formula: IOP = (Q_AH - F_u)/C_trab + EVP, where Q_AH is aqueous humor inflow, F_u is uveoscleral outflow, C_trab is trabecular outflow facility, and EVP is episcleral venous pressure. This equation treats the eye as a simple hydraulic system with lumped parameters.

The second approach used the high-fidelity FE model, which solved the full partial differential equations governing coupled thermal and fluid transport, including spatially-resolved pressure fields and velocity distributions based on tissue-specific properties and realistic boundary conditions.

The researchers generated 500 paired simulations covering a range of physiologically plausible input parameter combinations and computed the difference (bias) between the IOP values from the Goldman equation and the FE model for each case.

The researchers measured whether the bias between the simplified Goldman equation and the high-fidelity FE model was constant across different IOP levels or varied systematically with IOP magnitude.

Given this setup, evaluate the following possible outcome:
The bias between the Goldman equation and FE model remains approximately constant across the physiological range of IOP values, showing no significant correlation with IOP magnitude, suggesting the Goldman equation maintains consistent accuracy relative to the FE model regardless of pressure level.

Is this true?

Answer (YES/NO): NO